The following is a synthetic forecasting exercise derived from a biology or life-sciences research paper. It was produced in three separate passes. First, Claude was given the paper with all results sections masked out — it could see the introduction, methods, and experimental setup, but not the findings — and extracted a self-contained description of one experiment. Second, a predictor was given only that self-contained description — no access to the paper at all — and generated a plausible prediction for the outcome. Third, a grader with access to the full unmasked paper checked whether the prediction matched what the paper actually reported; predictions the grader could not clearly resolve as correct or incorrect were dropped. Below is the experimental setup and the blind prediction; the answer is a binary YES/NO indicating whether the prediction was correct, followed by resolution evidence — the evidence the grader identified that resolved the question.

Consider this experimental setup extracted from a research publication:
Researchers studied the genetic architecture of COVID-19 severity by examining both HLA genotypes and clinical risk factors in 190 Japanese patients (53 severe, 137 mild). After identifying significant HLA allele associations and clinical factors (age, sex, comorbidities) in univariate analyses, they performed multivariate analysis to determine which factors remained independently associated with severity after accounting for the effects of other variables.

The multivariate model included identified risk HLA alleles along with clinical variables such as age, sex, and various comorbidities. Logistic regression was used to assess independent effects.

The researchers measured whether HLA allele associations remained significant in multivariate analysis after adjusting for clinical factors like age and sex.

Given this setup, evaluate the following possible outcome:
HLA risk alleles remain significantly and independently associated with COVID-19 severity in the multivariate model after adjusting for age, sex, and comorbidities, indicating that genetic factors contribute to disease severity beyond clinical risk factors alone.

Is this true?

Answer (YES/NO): YES